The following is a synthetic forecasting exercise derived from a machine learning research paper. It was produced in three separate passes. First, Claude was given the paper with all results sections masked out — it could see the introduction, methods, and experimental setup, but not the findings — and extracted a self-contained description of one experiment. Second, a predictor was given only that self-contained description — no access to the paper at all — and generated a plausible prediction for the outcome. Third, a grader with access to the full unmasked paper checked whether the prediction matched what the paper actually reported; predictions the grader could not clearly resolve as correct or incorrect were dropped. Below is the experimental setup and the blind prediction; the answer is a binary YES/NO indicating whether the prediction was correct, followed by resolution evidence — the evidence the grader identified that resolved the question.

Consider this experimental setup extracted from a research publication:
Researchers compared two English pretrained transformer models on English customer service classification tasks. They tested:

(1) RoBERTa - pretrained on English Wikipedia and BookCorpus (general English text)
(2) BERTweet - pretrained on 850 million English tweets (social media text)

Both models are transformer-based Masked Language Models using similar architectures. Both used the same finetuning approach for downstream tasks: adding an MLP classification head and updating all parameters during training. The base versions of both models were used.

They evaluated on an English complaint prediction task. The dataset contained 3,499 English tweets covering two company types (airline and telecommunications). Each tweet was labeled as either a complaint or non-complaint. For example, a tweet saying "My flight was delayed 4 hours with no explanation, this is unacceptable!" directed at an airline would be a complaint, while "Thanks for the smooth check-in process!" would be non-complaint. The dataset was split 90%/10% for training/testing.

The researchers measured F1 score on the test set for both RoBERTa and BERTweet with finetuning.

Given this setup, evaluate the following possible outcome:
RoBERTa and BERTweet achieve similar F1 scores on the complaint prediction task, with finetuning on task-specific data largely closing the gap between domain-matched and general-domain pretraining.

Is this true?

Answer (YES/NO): NO